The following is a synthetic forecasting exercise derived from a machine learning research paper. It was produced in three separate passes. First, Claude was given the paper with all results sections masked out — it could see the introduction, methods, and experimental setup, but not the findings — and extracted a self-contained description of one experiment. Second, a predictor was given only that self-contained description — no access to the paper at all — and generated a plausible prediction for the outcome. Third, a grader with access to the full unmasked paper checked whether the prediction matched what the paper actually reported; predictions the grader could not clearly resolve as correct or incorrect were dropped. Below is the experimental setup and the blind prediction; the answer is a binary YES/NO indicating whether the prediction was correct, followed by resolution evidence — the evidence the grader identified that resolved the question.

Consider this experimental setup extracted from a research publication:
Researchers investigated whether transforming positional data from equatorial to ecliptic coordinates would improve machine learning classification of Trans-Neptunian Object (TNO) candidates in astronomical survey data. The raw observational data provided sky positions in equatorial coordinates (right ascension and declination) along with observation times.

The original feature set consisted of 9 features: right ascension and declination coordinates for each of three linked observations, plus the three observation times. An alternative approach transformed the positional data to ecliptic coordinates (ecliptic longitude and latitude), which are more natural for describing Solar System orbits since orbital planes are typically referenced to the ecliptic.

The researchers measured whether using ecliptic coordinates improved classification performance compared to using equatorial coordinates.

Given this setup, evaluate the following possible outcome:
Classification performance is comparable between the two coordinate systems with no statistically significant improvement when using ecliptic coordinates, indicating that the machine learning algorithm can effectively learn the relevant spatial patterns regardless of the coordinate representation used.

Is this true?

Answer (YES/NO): NO